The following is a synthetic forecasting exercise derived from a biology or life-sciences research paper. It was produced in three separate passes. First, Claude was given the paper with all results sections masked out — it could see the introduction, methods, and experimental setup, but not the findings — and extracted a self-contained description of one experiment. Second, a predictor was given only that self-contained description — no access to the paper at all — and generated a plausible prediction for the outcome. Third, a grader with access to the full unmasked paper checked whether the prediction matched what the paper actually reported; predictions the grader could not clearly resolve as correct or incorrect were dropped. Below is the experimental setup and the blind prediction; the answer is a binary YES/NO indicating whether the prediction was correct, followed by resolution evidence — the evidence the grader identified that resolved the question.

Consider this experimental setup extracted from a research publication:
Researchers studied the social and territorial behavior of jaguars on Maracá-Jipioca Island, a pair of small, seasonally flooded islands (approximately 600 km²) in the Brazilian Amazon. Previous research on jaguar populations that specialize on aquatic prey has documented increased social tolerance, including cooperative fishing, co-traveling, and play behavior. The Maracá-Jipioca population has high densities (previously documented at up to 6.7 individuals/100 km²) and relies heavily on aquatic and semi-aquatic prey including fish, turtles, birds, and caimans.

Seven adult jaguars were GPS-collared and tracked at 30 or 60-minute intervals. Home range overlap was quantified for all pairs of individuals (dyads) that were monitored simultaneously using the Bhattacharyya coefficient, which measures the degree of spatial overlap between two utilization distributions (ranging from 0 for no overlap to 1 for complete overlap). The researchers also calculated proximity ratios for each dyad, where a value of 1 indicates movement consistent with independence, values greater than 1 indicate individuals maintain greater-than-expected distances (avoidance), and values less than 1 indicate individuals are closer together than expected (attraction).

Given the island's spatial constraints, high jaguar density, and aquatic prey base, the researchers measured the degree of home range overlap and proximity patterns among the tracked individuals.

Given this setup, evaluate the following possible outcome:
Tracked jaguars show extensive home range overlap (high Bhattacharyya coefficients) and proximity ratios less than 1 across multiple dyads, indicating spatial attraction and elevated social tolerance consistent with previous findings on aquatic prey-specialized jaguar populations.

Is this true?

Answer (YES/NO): NO